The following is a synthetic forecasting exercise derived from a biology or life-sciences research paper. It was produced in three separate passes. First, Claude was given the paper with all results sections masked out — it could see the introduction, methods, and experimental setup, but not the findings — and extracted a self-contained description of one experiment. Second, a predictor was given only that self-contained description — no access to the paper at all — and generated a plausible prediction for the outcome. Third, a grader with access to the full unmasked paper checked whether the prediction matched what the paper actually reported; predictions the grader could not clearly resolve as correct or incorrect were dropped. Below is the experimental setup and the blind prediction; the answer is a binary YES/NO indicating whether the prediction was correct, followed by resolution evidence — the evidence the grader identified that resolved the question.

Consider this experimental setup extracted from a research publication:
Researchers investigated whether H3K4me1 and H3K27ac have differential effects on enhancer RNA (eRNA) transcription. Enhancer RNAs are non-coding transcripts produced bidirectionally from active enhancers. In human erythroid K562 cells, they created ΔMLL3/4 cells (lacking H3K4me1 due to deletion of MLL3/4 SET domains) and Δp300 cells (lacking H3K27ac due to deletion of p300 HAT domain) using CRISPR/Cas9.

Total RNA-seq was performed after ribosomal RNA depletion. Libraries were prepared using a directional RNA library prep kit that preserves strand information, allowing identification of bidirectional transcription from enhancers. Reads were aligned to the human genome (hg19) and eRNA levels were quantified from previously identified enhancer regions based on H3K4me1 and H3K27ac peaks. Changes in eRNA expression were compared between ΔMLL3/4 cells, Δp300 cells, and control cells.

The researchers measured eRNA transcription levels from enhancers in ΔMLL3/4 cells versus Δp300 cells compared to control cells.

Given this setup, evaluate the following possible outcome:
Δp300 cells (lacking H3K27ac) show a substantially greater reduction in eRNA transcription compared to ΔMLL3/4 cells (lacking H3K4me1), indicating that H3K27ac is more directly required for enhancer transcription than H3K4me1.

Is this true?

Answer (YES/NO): NO